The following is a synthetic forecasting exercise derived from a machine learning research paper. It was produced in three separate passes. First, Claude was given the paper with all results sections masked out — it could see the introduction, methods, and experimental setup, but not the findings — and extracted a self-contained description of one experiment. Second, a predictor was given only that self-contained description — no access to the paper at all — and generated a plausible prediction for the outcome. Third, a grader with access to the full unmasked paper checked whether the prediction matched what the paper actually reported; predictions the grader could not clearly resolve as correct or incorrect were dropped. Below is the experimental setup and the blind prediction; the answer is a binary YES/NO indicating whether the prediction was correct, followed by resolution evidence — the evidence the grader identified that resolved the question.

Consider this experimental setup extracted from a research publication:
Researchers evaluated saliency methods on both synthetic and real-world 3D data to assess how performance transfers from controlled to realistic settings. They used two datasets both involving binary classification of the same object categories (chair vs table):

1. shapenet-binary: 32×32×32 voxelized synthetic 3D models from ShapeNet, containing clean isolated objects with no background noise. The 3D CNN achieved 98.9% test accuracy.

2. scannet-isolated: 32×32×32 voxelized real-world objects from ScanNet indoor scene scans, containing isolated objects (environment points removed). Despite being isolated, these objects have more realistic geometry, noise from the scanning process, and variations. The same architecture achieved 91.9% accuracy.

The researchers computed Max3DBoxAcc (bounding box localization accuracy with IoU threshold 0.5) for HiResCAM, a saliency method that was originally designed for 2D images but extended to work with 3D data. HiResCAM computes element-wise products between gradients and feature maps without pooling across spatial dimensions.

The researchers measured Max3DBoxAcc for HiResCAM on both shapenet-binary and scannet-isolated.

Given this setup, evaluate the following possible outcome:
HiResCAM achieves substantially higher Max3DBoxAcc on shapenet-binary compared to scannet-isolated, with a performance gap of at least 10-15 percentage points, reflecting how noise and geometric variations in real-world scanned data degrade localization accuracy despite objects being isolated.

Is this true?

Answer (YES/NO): YES